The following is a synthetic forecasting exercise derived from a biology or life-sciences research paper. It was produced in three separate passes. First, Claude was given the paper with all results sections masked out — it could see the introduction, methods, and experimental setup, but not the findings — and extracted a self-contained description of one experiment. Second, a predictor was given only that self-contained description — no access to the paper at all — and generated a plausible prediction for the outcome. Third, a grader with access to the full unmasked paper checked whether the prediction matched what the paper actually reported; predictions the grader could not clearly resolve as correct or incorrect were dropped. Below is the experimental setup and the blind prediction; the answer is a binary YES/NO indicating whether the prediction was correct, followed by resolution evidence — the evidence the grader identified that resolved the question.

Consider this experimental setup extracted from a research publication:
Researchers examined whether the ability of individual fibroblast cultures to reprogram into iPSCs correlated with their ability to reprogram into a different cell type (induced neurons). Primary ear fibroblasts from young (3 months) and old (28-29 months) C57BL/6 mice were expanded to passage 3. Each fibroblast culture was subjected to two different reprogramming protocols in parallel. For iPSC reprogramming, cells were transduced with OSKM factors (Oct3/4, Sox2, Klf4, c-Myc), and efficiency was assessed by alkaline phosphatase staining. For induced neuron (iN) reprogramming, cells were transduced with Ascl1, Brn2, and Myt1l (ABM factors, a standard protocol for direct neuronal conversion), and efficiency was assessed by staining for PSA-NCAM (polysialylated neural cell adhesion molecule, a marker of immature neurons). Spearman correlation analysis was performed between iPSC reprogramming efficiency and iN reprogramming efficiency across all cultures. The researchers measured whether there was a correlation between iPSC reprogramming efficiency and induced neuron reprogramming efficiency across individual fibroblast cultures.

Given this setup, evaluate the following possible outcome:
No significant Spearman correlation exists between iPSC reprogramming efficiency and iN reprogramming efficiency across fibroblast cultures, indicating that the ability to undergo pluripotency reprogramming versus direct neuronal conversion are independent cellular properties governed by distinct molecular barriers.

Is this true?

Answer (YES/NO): NO